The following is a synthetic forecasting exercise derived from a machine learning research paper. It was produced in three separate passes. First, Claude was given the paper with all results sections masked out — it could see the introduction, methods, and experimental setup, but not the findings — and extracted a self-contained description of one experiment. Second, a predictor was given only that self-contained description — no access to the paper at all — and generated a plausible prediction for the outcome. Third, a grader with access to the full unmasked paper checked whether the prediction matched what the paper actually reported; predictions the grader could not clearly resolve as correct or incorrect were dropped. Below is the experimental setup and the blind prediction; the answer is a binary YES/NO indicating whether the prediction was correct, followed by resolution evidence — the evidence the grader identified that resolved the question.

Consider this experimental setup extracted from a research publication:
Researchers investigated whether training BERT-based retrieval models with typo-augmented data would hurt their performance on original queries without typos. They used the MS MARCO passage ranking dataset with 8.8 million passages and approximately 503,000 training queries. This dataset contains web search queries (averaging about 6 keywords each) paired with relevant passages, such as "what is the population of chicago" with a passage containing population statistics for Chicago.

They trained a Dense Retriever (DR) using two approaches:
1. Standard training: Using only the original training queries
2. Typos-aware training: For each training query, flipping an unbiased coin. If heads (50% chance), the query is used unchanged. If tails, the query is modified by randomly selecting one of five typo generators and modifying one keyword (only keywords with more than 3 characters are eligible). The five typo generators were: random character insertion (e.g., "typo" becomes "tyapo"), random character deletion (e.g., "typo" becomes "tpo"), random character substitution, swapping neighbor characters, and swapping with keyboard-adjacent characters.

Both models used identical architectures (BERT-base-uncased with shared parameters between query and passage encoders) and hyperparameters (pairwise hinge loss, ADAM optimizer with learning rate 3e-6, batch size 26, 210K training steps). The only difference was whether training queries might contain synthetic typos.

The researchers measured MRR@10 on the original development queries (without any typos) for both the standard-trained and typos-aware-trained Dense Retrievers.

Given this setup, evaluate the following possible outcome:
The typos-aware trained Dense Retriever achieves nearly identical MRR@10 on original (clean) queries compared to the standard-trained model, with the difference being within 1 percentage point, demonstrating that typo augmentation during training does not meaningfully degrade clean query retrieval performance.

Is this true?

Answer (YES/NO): YES